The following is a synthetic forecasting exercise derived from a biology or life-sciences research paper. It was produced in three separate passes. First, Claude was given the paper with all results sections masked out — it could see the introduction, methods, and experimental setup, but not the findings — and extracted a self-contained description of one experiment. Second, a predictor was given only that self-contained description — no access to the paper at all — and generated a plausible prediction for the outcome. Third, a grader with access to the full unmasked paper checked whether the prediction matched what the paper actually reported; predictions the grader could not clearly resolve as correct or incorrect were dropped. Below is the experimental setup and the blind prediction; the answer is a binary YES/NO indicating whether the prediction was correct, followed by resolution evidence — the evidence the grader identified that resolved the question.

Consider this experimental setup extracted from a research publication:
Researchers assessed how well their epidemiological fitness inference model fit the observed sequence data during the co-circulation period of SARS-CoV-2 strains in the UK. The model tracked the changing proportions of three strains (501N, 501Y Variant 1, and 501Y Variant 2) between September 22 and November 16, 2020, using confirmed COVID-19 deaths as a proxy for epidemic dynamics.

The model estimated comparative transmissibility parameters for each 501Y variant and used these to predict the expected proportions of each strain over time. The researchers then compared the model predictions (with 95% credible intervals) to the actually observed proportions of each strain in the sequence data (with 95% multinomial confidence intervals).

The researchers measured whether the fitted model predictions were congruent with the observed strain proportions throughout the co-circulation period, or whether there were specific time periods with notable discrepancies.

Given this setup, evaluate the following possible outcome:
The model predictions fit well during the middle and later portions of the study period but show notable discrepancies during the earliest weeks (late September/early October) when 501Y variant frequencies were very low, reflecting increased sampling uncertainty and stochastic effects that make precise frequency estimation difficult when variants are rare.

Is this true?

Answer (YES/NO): NO